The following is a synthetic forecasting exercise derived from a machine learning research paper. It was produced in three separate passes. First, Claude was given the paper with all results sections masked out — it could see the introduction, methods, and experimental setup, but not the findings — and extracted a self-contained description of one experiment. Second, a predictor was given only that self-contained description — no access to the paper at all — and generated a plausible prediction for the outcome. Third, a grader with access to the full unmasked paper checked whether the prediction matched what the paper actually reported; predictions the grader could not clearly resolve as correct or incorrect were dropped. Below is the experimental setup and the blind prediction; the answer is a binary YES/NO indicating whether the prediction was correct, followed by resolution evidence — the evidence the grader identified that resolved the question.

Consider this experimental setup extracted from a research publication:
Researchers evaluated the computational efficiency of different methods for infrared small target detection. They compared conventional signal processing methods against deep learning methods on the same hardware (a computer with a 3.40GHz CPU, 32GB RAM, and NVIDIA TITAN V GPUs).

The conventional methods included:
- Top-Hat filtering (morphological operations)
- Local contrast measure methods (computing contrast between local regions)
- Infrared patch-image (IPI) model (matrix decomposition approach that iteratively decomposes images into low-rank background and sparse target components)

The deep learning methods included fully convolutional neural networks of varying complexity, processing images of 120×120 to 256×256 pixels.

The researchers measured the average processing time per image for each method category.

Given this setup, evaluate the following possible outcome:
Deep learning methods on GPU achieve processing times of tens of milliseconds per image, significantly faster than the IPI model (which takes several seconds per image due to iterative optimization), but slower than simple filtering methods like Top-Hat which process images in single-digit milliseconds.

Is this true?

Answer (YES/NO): NO